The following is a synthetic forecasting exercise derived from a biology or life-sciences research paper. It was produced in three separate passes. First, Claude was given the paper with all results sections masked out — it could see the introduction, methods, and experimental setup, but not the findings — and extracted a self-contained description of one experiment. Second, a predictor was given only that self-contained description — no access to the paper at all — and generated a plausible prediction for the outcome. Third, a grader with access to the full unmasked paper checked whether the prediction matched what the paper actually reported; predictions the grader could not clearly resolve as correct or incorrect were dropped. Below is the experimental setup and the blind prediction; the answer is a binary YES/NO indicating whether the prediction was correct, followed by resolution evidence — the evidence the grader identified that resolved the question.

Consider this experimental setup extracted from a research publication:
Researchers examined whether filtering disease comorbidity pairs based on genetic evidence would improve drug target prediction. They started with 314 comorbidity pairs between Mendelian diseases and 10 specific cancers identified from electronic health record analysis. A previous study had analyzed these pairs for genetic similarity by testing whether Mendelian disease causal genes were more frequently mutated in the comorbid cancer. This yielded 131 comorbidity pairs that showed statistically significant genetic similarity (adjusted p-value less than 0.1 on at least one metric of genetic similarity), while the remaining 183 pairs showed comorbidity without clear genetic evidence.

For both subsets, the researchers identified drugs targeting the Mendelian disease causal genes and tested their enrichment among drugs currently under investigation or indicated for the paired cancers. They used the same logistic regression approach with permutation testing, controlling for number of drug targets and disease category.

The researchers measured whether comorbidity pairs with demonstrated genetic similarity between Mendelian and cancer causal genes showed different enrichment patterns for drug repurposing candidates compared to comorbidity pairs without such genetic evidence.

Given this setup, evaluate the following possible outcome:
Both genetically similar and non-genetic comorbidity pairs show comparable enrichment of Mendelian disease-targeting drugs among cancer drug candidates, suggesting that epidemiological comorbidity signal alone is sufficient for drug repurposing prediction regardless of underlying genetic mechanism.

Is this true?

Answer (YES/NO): NO